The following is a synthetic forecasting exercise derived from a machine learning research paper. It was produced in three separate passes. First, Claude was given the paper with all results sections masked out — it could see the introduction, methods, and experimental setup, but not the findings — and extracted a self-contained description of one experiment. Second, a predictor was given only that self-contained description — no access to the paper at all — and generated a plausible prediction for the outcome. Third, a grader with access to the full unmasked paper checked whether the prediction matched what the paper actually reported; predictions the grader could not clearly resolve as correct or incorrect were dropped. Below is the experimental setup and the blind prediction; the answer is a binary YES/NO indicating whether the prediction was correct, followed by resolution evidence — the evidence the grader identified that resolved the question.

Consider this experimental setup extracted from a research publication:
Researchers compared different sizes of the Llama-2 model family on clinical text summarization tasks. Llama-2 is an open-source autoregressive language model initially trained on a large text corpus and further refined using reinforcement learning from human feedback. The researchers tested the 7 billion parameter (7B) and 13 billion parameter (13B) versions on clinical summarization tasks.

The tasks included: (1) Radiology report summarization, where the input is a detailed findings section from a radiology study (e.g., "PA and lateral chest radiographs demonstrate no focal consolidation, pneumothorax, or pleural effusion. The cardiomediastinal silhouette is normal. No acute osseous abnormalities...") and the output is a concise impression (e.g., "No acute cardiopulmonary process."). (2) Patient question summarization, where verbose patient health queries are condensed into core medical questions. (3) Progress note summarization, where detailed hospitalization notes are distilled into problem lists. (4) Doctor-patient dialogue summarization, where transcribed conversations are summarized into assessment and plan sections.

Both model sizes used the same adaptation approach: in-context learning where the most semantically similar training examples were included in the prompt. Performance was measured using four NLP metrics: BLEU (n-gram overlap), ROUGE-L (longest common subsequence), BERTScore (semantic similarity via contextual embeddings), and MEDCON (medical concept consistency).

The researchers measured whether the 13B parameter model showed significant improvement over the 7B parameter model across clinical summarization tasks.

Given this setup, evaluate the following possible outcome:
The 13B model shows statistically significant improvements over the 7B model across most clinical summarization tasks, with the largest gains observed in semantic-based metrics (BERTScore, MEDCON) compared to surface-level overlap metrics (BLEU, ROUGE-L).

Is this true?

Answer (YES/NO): NO